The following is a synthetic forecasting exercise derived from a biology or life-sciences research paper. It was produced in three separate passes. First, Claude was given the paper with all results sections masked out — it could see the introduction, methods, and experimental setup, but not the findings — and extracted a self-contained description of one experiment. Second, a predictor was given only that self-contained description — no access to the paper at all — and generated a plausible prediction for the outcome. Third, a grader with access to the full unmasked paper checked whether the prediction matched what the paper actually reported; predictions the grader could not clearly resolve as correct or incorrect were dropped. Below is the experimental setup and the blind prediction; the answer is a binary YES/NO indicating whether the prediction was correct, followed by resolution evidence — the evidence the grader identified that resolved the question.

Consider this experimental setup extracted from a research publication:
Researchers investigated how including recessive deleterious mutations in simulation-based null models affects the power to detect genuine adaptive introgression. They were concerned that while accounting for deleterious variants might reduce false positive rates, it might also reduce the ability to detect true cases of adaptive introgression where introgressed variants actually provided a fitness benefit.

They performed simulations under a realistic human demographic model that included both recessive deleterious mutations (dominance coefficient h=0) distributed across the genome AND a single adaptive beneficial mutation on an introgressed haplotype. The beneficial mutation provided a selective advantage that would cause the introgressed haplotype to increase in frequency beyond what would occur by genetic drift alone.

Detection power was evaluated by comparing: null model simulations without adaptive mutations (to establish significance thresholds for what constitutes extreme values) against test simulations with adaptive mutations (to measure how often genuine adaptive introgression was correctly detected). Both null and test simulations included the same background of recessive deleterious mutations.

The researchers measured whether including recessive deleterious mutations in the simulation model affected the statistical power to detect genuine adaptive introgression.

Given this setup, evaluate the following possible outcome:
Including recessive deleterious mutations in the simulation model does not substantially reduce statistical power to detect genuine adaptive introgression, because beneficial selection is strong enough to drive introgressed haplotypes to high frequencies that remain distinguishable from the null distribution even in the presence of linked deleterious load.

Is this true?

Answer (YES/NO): YES